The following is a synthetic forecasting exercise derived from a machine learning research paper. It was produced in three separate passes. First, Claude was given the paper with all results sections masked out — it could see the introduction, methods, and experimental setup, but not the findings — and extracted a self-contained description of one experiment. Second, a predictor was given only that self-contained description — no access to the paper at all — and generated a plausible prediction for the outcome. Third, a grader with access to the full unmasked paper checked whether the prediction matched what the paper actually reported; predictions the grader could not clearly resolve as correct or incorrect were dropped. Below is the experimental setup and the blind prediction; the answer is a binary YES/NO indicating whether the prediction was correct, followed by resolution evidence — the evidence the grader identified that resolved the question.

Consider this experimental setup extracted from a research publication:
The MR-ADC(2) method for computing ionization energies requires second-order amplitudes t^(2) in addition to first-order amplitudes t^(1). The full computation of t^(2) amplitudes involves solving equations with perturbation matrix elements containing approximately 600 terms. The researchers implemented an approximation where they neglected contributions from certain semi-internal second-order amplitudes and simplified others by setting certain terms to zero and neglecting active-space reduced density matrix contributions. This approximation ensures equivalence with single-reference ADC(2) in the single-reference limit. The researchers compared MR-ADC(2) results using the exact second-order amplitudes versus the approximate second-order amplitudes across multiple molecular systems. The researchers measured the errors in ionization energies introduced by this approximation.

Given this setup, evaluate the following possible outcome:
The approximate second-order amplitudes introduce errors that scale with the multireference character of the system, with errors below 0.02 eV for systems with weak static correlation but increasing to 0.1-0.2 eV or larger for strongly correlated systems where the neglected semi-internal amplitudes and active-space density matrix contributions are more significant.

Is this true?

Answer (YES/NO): NO